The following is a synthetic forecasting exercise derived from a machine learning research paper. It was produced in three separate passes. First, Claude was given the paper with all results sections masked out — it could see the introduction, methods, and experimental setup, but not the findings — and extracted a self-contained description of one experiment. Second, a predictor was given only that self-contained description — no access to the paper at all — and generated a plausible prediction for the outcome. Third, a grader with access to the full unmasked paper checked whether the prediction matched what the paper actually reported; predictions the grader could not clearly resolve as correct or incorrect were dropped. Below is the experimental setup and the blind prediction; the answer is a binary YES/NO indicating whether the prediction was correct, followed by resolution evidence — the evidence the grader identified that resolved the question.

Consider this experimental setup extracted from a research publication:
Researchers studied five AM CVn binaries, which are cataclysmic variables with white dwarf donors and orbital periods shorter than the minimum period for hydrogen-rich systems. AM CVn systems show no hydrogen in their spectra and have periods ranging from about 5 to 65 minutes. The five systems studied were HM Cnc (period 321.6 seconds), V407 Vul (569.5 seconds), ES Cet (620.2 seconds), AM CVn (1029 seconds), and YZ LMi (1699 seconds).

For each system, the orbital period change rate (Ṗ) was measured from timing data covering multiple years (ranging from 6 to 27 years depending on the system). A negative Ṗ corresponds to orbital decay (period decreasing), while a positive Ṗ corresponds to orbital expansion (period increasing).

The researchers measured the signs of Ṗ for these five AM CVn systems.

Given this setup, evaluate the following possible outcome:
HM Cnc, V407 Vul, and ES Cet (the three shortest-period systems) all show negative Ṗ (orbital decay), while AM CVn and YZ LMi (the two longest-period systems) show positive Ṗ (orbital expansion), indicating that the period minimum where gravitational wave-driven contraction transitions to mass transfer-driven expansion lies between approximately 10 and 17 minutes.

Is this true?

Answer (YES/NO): NO